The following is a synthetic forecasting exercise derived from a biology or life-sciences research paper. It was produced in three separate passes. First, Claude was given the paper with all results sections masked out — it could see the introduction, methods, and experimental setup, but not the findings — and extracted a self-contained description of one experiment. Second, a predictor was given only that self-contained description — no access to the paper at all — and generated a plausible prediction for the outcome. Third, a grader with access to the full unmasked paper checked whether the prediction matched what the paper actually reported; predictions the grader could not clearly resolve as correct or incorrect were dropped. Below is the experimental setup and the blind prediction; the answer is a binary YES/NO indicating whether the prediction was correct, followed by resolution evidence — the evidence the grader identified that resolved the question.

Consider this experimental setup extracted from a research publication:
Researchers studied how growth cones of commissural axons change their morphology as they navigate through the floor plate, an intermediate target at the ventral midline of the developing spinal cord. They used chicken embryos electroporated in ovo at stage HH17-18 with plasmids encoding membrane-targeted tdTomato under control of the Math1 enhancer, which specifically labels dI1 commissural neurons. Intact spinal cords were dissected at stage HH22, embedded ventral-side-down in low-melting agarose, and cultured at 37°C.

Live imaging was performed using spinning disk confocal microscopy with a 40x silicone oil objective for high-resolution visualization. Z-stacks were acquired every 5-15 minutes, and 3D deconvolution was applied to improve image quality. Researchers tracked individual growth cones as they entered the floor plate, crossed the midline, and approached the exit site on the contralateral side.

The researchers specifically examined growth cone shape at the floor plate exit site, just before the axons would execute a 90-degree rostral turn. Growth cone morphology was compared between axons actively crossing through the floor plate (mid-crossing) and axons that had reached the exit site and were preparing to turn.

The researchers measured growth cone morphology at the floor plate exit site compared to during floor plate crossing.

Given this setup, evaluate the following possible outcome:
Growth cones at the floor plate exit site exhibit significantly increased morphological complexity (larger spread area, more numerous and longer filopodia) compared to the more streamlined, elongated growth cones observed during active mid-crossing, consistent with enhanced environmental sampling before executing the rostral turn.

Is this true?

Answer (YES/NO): YES